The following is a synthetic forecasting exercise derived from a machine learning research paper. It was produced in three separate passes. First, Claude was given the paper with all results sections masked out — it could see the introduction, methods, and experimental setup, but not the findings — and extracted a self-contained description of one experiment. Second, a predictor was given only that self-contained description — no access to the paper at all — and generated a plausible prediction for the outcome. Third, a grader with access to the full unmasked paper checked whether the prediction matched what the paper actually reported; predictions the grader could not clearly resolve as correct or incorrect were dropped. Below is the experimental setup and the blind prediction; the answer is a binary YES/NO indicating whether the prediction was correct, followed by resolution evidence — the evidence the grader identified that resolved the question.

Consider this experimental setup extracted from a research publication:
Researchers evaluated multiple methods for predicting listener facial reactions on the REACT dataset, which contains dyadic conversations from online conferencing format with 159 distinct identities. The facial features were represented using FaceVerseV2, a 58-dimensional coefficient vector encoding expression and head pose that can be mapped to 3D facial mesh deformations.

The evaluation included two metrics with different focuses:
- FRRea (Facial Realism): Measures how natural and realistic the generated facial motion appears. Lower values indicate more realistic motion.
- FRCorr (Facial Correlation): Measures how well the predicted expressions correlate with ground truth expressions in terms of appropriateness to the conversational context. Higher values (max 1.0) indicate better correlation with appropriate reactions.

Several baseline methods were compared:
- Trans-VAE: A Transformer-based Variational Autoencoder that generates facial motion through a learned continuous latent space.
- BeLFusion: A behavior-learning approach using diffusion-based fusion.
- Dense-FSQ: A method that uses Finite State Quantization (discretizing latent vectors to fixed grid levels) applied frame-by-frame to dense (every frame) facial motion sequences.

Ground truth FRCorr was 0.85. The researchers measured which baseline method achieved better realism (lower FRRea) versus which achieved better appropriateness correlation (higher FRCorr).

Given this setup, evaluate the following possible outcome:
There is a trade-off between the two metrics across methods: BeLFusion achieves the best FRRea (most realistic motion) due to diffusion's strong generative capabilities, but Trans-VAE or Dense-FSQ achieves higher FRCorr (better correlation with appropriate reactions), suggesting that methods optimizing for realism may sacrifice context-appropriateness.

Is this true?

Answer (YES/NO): NO